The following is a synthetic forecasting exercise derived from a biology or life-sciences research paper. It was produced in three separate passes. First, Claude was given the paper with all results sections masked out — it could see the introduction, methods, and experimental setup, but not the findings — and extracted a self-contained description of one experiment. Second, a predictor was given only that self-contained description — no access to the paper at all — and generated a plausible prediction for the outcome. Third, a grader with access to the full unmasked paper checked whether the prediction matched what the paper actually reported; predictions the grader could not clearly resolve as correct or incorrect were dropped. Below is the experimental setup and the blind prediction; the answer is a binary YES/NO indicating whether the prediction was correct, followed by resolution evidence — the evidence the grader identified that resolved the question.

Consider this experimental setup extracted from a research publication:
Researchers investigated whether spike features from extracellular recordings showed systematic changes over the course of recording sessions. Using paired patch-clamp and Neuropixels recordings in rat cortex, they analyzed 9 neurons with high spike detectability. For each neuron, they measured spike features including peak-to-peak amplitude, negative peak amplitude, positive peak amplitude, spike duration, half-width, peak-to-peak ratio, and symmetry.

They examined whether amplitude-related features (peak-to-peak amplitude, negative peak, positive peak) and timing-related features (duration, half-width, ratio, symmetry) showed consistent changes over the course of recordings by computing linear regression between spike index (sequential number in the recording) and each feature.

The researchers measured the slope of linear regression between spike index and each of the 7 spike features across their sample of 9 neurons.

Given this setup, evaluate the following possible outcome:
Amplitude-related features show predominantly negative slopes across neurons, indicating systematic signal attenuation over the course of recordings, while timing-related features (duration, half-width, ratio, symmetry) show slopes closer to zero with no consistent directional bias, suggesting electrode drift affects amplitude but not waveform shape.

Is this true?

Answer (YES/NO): YES